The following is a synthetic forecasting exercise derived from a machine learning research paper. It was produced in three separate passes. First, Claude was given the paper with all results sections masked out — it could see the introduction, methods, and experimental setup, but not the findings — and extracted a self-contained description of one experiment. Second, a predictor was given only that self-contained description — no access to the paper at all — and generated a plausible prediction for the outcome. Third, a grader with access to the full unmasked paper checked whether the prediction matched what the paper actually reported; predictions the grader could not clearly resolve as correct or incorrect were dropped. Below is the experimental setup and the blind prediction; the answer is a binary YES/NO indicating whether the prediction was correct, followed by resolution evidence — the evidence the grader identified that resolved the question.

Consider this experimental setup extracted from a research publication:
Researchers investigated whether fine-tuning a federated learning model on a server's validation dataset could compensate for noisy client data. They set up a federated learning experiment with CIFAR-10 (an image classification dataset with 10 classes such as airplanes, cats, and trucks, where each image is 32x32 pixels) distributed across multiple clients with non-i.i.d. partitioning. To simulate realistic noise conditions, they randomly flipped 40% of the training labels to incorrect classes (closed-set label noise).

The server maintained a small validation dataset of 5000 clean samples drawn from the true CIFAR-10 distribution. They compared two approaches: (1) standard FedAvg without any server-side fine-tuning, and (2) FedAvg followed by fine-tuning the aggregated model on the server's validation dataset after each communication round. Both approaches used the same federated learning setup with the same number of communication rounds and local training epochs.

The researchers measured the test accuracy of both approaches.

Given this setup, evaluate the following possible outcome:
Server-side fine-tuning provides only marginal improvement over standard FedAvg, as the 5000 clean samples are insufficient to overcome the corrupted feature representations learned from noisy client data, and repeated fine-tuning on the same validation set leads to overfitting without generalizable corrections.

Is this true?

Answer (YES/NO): YES